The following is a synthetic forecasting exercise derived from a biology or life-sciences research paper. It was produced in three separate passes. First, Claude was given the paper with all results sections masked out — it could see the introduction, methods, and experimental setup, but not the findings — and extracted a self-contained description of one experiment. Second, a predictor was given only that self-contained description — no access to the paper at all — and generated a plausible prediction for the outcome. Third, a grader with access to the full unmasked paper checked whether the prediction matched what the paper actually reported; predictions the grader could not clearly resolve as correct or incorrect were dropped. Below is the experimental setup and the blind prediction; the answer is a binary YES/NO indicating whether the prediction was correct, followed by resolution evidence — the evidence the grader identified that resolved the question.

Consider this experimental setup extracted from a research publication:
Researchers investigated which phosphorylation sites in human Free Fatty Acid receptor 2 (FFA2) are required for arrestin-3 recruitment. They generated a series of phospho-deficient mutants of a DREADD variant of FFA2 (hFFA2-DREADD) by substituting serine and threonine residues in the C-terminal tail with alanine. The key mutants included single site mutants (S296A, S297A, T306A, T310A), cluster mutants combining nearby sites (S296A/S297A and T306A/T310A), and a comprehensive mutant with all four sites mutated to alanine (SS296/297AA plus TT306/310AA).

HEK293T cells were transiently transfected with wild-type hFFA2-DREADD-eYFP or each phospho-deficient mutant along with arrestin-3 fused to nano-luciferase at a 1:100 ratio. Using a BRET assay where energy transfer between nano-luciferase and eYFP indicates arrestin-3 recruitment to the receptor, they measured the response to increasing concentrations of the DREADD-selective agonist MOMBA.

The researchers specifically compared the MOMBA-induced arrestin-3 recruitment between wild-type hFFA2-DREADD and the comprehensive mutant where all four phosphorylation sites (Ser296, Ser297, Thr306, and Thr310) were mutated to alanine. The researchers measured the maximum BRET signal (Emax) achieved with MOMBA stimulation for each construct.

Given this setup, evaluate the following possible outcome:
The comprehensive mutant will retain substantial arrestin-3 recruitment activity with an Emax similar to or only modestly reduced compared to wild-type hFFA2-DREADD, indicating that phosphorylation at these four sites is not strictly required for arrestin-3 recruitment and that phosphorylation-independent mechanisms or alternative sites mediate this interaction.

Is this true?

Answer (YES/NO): NO